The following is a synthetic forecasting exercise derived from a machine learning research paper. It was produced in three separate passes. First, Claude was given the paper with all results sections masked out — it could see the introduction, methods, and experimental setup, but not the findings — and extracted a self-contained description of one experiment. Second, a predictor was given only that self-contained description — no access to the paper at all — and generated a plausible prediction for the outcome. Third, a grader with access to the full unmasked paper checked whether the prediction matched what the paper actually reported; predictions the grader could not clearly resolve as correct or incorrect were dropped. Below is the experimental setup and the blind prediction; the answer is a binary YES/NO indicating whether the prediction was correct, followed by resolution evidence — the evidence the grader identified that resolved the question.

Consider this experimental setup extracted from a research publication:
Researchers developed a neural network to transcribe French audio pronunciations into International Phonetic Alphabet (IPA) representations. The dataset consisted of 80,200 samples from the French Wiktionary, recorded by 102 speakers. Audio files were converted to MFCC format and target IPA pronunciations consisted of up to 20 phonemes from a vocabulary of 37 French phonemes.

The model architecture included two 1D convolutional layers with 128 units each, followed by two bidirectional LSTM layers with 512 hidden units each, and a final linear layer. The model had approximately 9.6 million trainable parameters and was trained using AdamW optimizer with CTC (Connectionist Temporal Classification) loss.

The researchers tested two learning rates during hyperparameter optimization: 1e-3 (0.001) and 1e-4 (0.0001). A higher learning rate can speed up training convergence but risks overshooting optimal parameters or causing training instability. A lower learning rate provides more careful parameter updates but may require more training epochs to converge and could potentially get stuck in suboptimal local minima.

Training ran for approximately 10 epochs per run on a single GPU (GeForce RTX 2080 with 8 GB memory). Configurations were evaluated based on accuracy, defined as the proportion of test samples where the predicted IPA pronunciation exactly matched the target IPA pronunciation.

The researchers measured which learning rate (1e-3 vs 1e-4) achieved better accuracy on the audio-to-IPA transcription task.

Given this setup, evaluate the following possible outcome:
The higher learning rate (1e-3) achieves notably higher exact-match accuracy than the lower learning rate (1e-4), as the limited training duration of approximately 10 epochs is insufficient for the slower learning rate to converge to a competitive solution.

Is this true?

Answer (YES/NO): NO